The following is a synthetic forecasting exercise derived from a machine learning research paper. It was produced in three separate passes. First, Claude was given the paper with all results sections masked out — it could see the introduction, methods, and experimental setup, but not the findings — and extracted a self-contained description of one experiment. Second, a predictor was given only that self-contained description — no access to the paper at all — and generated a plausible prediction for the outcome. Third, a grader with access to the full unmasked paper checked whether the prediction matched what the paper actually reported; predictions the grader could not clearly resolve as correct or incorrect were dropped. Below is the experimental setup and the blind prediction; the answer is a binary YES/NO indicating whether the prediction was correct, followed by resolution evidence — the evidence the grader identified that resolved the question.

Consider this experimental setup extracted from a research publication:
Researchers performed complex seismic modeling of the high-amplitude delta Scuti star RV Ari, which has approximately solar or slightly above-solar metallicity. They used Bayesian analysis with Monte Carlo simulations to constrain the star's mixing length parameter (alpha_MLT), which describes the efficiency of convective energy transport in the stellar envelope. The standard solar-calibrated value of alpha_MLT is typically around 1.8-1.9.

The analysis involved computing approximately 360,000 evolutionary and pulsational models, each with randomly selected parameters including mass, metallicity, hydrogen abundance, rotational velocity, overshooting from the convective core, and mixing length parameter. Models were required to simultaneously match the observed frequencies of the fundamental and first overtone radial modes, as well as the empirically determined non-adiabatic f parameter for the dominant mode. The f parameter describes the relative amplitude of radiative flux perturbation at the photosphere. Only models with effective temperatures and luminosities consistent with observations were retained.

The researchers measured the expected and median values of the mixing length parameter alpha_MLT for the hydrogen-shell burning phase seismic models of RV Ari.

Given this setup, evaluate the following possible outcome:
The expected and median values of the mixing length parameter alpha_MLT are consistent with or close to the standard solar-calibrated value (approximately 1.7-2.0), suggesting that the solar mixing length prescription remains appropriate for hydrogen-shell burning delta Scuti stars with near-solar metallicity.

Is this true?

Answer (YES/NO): NO